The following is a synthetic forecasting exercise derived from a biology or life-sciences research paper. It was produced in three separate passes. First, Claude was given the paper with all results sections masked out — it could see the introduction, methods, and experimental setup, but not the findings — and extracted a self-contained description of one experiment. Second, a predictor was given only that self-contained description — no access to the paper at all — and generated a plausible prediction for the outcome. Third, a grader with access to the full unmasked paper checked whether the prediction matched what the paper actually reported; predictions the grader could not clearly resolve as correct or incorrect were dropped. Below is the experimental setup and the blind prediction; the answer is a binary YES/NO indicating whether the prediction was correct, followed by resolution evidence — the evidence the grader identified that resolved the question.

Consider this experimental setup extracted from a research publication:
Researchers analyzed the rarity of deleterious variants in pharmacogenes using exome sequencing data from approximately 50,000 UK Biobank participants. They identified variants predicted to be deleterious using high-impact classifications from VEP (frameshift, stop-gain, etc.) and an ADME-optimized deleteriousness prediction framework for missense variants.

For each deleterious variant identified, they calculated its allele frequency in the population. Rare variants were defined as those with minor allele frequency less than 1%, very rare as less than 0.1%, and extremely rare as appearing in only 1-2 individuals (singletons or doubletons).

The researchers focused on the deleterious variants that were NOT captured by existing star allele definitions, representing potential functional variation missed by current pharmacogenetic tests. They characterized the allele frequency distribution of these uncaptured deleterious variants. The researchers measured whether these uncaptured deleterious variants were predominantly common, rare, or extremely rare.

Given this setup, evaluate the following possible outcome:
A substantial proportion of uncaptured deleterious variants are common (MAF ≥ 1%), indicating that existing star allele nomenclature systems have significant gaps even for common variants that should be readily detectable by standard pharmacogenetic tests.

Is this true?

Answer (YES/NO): NO